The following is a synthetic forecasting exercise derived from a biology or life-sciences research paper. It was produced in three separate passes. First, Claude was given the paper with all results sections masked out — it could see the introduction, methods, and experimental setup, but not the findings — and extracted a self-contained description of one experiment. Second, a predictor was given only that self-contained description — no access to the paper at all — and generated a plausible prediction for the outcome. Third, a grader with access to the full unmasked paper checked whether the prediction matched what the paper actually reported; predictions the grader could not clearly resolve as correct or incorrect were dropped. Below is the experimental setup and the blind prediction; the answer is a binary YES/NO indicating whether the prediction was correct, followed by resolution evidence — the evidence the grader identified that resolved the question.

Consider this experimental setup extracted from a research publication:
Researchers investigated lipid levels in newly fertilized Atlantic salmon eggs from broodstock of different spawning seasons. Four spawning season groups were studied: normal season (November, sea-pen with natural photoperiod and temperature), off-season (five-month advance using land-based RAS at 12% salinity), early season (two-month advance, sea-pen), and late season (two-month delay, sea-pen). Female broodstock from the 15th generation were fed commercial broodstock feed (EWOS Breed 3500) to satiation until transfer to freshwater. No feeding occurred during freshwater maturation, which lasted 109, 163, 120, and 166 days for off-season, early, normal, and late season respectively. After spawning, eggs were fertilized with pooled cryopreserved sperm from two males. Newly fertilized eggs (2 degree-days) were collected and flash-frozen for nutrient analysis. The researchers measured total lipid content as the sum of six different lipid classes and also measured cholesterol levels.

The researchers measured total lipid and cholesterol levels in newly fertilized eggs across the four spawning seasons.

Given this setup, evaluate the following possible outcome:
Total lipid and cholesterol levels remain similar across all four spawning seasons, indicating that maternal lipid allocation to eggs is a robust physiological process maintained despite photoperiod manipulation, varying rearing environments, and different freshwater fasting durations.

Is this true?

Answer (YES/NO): NO